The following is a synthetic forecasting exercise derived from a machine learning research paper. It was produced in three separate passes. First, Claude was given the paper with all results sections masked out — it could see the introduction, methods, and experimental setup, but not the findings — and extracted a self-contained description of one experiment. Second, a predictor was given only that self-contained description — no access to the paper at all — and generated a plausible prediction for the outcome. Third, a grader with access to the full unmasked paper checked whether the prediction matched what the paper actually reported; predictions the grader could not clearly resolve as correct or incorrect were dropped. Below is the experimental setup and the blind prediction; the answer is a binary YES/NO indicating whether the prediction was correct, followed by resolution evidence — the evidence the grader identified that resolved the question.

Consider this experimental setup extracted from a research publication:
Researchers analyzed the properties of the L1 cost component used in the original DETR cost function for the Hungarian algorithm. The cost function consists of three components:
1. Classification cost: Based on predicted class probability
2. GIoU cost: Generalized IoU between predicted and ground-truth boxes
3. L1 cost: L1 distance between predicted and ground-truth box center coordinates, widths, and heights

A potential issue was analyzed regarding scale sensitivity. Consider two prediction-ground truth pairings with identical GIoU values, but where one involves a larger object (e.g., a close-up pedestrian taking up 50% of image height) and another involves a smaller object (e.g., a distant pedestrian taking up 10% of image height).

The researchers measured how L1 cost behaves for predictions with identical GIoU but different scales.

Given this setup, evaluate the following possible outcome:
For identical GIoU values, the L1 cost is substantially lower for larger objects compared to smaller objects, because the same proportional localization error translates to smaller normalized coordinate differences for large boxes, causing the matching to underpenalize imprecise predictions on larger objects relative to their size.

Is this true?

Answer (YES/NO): NO